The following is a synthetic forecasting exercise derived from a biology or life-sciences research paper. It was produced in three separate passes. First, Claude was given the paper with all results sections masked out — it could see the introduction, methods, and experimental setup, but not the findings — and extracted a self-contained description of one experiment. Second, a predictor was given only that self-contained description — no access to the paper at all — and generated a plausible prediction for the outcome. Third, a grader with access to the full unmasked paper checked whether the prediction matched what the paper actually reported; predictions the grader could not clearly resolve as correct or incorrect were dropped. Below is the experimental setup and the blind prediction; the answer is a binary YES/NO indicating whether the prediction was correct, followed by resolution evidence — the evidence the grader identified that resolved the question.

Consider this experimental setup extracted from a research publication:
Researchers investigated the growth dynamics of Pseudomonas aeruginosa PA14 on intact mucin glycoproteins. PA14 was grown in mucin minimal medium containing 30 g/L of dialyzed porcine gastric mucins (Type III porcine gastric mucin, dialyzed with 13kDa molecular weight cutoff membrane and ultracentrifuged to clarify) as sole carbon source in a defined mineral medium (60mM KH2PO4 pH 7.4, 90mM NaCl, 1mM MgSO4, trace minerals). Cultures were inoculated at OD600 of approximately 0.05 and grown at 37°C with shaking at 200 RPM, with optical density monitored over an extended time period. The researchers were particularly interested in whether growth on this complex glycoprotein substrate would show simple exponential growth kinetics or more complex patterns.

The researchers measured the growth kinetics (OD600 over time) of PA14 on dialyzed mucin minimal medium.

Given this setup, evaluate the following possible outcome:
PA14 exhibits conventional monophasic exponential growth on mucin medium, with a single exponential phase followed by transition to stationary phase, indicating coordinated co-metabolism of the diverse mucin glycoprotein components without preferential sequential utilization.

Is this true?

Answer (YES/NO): NO